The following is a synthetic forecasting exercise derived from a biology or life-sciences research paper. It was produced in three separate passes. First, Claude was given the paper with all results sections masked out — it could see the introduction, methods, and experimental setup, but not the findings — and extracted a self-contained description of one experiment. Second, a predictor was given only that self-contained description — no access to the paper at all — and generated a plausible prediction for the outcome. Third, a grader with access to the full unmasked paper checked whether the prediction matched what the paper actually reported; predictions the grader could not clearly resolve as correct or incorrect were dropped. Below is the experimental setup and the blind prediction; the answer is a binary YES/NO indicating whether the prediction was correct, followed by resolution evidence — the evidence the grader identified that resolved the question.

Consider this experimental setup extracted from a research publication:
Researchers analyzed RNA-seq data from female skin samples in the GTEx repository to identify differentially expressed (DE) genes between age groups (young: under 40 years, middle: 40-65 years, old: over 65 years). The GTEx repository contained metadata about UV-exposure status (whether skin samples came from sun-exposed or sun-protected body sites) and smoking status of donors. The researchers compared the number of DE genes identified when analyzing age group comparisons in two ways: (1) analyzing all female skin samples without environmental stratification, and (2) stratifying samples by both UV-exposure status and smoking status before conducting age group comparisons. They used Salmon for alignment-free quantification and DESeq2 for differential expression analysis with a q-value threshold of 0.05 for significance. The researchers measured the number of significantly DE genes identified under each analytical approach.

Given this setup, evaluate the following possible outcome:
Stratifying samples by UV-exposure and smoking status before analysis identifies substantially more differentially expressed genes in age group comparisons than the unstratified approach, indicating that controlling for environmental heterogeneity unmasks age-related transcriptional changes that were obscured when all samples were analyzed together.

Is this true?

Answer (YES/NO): YES